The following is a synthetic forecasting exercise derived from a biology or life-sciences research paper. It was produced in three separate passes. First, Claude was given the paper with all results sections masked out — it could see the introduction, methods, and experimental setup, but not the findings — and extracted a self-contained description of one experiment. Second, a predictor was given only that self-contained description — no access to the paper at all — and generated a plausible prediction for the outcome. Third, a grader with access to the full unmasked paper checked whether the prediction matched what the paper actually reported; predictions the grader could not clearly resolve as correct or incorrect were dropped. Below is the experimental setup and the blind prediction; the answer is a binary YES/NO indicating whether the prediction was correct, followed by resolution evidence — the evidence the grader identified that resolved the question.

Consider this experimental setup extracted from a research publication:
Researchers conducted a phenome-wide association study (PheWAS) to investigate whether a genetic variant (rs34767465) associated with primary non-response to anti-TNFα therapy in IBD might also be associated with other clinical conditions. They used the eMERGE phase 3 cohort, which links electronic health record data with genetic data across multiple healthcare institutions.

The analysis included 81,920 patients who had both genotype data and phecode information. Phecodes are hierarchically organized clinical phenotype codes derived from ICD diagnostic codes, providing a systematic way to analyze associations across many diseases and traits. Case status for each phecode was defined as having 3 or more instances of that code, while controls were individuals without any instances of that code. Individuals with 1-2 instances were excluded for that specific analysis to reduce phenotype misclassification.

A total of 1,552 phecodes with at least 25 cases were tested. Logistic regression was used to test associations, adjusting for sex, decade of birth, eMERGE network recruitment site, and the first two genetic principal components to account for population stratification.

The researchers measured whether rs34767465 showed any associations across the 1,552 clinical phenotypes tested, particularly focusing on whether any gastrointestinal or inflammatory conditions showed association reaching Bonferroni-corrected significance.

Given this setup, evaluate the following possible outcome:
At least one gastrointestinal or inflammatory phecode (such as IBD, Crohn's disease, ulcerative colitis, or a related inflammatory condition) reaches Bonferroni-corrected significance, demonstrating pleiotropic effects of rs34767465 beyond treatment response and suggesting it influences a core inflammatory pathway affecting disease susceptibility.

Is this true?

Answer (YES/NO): NO